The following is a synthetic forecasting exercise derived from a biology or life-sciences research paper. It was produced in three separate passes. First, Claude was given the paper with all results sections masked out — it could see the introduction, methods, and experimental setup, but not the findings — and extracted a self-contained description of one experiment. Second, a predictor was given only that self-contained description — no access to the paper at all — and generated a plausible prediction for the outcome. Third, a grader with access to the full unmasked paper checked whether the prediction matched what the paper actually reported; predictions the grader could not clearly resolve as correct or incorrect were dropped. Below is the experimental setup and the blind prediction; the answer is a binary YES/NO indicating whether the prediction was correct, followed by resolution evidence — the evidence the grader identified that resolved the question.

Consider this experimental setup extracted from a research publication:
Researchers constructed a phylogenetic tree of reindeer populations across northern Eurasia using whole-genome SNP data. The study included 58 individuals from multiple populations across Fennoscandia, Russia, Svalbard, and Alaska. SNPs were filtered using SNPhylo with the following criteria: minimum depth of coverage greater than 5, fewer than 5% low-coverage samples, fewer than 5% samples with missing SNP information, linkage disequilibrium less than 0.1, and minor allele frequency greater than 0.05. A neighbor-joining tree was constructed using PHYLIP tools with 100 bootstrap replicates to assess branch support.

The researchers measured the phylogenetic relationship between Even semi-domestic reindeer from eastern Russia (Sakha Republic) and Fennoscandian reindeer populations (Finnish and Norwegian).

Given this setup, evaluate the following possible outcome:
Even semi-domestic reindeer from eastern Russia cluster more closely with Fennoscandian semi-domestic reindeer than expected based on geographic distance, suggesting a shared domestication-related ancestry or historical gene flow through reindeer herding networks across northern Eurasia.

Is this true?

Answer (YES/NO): NO